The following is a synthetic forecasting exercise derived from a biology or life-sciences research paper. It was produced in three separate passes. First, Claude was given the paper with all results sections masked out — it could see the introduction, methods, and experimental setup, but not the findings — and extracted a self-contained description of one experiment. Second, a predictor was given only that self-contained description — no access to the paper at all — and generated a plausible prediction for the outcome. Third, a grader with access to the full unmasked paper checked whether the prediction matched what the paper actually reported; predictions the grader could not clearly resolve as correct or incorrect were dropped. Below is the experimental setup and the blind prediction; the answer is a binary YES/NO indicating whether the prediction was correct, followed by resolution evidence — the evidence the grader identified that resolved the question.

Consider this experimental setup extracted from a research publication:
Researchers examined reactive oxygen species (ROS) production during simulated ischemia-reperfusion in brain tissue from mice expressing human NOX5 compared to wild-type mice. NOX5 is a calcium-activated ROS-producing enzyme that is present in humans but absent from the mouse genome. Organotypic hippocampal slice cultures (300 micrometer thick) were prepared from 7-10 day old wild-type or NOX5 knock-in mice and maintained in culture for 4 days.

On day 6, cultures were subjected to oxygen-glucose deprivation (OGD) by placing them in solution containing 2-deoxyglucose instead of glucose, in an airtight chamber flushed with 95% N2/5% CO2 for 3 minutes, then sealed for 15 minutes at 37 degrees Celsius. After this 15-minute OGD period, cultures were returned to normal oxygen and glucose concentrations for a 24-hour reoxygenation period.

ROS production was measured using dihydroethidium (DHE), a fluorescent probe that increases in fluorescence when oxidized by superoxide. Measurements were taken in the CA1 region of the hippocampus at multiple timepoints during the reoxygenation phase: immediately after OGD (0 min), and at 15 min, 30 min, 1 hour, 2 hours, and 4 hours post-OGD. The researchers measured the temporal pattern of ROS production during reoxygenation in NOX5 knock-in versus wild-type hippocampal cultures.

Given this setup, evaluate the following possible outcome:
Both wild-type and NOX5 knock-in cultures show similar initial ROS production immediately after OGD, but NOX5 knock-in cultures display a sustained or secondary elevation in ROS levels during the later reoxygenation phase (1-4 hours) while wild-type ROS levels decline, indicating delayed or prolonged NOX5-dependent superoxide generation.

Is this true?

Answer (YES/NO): NO